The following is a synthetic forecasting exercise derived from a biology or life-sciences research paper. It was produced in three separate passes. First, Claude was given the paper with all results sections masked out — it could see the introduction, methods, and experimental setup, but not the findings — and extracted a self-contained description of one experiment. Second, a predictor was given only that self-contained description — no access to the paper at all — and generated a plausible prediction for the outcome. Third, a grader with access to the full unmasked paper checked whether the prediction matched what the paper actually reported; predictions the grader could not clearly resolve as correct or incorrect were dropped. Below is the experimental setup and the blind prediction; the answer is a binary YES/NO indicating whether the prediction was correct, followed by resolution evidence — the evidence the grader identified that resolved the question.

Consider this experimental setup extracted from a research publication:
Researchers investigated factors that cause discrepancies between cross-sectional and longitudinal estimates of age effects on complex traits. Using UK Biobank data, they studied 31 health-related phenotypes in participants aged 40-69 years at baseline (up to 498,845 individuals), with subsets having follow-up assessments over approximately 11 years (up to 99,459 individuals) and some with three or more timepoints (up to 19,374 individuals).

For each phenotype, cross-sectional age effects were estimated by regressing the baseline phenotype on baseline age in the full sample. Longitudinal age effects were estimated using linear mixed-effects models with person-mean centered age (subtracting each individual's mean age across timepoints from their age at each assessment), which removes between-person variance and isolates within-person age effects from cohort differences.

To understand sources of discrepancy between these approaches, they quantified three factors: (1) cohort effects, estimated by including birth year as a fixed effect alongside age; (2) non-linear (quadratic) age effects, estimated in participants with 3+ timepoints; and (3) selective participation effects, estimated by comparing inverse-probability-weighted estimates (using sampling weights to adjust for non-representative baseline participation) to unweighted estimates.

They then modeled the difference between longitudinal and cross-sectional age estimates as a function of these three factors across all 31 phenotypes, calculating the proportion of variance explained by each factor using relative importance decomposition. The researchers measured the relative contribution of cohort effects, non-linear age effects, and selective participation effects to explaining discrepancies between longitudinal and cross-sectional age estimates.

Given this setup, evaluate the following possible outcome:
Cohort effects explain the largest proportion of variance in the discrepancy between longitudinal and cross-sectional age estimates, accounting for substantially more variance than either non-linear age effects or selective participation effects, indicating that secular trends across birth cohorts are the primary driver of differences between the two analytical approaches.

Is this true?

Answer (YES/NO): YES